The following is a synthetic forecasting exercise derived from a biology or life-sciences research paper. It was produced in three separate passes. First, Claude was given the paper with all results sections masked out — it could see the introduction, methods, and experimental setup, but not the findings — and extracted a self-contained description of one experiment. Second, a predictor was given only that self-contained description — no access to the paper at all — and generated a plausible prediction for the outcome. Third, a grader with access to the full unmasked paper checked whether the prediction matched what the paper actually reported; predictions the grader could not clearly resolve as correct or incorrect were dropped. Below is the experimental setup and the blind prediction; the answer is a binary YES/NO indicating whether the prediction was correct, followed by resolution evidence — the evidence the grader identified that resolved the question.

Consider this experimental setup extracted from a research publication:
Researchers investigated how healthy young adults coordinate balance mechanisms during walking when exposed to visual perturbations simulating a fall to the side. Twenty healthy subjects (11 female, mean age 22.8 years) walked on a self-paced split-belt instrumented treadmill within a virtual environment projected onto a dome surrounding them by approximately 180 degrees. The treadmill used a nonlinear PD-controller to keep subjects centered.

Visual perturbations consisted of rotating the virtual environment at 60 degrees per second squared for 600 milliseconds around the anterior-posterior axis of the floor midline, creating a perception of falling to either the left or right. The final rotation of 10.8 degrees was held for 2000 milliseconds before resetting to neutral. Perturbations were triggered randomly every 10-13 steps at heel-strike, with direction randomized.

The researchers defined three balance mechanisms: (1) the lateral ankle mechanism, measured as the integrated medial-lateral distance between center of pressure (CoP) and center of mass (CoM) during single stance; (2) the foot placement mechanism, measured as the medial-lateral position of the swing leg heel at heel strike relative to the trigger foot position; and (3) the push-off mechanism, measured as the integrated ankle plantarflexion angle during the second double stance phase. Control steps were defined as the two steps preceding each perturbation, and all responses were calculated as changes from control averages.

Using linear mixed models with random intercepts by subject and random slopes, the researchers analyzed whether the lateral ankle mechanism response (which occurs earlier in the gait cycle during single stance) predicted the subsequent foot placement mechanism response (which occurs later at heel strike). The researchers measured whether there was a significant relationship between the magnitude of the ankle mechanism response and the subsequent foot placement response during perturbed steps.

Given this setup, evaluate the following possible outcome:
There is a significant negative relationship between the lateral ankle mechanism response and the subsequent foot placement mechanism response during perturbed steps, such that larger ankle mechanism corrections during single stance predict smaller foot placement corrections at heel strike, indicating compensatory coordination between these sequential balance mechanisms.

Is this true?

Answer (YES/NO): YES